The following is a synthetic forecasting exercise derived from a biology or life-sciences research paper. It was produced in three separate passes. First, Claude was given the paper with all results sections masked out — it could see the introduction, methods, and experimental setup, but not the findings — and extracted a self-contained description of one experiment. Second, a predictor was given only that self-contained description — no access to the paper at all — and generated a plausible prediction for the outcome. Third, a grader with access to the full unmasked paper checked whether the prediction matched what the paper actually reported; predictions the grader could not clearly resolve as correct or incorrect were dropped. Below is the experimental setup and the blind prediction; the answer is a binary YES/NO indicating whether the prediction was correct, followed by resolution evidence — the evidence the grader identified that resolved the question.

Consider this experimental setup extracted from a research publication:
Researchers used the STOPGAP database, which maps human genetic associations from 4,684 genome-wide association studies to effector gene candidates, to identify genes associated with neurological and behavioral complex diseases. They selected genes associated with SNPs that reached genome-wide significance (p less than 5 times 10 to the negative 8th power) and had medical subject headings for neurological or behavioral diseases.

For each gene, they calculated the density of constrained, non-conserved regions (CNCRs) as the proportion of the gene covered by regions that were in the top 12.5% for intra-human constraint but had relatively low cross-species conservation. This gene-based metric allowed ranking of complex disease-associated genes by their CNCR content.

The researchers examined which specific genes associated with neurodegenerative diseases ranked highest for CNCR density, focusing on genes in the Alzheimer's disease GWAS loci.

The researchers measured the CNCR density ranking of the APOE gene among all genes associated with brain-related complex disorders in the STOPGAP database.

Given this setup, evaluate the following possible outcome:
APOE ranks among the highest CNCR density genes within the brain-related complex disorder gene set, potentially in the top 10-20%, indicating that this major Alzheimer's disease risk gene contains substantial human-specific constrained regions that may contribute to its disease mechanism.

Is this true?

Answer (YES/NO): YES